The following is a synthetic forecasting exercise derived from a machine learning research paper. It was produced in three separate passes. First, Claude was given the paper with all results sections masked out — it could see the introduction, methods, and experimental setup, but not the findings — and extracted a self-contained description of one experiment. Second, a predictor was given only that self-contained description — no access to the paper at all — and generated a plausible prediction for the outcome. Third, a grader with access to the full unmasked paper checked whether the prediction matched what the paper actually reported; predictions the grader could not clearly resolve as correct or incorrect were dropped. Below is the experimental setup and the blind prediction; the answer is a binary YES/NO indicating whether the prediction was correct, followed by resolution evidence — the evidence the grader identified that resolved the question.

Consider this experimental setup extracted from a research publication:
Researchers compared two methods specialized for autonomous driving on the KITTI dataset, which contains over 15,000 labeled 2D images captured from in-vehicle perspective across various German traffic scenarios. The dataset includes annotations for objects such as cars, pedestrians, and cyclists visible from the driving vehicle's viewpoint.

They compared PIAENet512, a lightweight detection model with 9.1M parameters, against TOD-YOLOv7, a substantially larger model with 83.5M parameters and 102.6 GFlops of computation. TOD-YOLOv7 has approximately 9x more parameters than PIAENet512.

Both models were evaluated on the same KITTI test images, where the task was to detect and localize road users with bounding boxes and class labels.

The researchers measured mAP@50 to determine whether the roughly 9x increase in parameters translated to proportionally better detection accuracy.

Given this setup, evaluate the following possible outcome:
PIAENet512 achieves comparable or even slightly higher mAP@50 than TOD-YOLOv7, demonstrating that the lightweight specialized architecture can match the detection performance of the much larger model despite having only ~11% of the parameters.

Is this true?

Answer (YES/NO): NO